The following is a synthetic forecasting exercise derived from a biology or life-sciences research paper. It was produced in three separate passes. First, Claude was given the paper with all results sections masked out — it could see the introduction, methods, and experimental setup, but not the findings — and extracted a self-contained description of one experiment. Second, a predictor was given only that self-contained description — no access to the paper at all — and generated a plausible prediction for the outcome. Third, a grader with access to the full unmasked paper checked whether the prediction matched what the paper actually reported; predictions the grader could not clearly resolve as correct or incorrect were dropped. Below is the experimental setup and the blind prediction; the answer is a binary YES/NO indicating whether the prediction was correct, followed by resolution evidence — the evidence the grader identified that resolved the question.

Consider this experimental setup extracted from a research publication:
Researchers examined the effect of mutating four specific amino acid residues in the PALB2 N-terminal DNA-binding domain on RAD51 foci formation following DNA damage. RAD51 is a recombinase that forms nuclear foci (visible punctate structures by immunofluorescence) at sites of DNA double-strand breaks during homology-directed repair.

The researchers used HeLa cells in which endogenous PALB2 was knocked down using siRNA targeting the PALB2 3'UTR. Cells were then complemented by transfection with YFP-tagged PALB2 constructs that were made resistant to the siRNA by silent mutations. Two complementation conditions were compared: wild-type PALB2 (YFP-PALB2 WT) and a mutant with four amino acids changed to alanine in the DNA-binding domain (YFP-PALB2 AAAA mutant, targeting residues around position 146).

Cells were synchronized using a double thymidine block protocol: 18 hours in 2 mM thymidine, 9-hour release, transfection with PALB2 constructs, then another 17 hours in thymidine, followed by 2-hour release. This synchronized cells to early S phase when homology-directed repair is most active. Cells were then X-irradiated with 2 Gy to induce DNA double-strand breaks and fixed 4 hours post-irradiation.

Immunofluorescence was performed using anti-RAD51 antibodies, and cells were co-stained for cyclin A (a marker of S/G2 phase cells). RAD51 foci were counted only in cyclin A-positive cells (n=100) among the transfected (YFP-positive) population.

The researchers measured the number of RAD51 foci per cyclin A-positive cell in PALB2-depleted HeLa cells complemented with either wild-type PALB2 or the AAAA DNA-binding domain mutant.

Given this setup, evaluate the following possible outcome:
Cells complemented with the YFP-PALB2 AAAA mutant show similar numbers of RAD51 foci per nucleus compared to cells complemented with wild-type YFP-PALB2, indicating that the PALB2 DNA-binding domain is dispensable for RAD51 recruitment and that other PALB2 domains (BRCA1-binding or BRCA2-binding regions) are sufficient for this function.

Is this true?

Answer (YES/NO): NO